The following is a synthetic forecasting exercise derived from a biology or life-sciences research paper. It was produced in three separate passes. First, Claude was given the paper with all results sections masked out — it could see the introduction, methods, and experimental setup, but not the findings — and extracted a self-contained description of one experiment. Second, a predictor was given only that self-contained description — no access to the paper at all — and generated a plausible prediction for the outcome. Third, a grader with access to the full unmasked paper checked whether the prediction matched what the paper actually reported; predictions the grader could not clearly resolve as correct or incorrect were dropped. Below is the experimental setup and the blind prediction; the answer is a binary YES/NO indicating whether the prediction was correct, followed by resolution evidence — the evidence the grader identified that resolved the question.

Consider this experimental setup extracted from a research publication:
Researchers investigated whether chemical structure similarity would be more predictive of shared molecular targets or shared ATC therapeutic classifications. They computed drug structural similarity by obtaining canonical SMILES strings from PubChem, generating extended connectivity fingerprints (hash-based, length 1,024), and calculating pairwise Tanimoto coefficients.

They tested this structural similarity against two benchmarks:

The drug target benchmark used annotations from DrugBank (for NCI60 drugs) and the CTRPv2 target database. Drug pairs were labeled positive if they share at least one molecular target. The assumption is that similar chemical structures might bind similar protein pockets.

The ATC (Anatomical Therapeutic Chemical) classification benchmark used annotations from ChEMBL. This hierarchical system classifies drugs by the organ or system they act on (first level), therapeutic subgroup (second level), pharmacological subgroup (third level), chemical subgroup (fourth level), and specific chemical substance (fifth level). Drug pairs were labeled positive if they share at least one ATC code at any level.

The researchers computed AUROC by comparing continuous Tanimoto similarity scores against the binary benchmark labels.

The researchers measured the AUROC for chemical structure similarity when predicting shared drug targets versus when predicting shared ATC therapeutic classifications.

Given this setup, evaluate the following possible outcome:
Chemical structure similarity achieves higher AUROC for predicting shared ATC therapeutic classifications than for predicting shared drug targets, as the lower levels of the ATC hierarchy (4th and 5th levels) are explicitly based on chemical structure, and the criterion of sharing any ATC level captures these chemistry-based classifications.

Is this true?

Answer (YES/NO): YES